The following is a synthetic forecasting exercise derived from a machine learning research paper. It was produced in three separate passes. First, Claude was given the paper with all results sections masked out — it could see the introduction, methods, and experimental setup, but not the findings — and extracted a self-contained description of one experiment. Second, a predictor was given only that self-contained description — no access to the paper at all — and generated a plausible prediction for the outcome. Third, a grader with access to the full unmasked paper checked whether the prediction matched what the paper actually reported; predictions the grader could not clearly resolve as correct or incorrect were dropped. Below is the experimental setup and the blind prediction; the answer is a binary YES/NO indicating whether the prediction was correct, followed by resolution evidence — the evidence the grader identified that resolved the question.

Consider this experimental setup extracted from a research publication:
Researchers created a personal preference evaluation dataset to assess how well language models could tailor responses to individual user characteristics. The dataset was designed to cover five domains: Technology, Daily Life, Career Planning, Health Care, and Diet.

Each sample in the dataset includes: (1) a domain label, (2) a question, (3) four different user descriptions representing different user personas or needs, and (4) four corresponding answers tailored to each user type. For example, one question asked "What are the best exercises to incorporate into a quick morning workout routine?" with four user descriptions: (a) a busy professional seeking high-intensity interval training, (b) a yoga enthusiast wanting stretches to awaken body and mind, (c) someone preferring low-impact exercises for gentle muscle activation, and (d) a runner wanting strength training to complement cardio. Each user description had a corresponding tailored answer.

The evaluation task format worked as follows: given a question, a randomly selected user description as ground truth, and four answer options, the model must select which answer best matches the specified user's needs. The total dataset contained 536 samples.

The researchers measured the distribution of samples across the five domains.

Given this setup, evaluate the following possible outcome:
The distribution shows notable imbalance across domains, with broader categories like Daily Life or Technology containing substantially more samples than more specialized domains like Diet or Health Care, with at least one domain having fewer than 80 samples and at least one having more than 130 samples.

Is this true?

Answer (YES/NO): NO